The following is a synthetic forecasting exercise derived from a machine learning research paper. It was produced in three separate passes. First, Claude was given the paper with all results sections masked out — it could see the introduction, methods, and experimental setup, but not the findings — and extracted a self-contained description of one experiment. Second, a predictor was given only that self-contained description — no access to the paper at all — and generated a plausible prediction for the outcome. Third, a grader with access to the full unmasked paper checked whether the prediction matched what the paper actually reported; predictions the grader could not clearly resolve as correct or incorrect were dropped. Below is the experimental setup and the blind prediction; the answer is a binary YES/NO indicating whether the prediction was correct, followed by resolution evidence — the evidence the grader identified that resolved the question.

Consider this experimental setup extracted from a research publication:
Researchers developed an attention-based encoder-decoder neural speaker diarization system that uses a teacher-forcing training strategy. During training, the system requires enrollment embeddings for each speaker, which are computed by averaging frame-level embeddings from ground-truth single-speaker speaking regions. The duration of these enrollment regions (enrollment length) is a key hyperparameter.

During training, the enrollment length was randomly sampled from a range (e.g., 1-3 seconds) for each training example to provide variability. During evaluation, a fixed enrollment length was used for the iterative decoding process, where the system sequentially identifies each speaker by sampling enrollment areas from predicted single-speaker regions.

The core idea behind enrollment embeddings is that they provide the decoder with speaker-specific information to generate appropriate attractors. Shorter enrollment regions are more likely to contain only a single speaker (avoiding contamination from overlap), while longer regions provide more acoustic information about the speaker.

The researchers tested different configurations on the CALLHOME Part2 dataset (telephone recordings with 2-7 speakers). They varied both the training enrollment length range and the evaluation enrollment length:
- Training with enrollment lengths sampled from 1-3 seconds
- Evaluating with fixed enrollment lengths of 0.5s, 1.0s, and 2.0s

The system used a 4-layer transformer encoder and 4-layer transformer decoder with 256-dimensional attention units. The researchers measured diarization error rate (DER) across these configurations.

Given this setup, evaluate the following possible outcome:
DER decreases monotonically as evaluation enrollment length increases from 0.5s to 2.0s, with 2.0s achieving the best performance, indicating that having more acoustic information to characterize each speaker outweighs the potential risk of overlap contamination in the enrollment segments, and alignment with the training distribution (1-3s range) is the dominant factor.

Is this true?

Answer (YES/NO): NO